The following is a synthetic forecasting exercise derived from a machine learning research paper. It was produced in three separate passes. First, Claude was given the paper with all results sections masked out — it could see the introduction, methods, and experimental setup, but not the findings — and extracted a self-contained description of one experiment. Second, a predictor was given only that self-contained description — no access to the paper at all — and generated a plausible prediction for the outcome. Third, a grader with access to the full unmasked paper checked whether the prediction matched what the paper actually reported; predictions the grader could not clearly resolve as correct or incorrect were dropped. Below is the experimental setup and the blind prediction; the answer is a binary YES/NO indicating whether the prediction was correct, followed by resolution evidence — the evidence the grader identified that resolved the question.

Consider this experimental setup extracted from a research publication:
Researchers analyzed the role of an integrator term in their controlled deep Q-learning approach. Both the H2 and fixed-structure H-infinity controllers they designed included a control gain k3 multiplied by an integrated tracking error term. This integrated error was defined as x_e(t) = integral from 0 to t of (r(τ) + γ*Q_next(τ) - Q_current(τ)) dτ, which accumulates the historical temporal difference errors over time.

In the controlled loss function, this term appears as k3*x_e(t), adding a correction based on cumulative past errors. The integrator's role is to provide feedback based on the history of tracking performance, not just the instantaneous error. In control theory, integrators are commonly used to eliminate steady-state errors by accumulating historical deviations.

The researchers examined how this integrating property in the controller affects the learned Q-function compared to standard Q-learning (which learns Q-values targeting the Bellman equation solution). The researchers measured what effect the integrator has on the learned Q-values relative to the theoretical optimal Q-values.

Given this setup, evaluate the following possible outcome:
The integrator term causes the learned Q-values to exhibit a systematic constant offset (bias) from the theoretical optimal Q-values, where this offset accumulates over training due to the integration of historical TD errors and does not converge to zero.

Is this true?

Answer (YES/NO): NO